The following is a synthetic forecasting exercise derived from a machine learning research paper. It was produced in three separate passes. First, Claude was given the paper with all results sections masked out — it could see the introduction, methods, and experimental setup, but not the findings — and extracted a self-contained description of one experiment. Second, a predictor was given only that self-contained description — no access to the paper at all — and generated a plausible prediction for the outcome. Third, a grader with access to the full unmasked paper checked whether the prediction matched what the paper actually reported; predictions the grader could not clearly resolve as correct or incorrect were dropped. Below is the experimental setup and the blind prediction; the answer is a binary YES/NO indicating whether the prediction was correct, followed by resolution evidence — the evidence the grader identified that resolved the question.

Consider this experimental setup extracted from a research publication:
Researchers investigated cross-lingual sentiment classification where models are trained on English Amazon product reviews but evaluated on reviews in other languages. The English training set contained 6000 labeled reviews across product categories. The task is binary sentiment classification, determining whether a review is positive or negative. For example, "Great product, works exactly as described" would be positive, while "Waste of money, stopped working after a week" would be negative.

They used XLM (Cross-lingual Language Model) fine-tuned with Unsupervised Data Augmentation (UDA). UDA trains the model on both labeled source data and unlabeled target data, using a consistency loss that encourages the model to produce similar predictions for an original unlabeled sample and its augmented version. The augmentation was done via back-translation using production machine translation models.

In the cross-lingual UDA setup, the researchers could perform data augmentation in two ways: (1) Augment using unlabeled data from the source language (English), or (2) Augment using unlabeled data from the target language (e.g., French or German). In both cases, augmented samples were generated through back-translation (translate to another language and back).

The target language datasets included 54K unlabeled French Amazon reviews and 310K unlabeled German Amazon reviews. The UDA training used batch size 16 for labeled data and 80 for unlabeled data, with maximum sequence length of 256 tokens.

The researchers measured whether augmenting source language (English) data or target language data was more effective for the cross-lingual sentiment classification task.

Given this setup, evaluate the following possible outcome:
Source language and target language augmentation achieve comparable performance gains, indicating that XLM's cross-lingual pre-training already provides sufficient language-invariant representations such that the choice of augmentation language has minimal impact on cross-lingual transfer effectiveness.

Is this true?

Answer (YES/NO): NO